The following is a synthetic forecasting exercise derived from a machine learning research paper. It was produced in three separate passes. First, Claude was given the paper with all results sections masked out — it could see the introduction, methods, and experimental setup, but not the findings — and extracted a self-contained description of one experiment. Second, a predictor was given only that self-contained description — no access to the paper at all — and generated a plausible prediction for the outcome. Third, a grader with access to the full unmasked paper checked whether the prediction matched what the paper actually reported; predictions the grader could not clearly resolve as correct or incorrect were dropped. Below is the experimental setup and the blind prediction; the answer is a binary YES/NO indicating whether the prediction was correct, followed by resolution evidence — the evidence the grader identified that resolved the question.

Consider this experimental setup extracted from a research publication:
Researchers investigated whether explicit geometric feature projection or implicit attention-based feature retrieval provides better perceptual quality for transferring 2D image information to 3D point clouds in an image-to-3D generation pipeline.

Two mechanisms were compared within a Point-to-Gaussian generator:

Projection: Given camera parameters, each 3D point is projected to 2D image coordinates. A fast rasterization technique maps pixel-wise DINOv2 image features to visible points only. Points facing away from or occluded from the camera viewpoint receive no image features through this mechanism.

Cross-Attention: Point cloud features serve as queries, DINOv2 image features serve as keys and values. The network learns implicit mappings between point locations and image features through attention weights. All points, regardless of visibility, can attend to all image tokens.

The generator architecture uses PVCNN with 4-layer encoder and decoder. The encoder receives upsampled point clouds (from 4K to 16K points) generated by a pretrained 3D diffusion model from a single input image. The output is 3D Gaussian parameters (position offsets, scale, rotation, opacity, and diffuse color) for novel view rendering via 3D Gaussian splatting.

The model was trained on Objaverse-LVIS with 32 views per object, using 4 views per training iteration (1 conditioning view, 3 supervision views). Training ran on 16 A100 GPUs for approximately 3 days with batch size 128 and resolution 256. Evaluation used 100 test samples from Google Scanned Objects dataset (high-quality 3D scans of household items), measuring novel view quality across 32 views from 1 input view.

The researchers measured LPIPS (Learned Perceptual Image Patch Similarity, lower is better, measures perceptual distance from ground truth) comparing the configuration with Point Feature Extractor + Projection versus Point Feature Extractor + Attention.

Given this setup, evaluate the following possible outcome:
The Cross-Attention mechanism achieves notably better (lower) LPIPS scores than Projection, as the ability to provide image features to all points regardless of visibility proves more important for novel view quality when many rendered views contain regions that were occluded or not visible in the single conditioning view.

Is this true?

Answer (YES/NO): NO